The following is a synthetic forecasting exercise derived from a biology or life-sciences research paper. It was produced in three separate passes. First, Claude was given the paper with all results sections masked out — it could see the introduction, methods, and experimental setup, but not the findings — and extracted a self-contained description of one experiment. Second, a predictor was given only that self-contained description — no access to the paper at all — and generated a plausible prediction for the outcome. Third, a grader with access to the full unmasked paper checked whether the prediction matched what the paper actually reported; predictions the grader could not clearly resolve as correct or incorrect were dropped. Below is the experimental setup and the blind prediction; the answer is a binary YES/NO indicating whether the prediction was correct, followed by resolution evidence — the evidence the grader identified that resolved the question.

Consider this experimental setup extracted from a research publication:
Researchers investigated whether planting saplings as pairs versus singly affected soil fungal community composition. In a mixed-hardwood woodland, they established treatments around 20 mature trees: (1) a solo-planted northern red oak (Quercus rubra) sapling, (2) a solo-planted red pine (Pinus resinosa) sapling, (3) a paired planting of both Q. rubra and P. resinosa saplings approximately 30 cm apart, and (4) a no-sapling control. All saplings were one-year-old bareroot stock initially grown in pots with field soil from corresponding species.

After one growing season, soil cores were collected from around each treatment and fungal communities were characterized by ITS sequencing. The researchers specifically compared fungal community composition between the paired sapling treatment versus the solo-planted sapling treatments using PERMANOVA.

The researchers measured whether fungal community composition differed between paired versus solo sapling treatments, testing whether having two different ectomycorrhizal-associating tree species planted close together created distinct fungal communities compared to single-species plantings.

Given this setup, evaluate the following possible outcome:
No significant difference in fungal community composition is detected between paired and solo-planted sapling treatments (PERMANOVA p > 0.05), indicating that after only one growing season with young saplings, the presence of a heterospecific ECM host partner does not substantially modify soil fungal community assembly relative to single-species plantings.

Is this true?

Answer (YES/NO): YES